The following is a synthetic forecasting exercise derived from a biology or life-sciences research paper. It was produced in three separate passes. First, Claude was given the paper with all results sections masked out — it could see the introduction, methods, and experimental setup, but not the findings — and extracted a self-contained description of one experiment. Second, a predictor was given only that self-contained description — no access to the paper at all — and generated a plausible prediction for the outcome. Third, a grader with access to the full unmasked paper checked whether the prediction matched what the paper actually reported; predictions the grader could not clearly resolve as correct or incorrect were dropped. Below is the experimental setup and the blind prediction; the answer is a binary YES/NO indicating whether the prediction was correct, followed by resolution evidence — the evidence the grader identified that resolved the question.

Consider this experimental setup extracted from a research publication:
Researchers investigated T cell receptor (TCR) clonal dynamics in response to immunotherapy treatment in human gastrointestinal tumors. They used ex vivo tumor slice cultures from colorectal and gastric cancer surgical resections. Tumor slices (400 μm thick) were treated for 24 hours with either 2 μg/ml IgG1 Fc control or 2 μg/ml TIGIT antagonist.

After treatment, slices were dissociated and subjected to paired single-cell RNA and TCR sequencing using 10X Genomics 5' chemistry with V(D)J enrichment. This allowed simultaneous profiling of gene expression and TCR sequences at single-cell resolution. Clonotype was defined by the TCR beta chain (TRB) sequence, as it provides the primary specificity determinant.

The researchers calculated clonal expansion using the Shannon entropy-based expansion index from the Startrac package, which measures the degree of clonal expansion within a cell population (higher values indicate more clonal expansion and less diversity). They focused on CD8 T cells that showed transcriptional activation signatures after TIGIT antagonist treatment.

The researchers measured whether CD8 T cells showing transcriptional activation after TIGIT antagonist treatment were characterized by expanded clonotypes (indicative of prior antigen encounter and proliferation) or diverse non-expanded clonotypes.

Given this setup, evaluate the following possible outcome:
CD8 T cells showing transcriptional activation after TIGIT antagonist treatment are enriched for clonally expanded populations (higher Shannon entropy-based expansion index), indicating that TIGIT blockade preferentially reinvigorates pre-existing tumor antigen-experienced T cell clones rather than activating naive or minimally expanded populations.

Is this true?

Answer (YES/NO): YES